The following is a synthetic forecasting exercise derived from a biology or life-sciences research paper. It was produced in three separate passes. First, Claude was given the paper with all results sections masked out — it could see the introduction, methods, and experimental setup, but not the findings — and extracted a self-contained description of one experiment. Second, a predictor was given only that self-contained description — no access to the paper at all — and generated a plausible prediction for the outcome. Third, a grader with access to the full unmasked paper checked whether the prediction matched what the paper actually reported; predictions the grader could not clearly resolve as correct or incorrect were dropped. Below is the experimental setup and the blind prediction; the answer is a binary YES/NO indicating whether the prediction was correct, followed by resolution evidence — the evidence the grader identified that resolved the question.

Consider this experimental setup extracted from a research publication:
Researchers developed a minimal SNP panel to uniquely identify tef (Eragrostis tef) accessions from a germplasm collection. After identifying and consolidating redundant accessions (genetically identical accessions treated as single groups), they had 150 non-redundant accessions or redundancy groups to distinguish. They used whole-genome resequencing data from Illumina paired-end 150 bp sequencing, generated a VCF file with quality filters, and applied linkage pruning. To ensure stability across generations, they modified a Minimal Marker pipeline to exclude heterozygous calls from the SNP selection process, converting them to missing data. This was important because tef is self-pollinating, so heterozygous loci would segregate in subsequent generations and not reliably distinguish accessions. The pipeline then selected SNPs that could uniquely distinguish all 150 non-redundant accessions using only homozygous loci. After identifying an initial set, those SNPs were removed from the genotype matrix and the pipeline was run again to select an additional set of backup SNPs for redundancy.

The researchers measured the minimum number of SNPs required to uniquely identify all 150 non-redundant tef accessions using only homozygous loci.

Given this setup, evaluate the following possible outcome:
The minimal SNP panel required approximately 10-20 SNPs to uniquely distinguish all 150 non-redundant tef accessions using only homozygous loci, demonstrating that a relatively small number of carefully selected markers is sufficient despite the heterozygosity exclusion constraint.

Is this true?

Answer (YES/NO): YES